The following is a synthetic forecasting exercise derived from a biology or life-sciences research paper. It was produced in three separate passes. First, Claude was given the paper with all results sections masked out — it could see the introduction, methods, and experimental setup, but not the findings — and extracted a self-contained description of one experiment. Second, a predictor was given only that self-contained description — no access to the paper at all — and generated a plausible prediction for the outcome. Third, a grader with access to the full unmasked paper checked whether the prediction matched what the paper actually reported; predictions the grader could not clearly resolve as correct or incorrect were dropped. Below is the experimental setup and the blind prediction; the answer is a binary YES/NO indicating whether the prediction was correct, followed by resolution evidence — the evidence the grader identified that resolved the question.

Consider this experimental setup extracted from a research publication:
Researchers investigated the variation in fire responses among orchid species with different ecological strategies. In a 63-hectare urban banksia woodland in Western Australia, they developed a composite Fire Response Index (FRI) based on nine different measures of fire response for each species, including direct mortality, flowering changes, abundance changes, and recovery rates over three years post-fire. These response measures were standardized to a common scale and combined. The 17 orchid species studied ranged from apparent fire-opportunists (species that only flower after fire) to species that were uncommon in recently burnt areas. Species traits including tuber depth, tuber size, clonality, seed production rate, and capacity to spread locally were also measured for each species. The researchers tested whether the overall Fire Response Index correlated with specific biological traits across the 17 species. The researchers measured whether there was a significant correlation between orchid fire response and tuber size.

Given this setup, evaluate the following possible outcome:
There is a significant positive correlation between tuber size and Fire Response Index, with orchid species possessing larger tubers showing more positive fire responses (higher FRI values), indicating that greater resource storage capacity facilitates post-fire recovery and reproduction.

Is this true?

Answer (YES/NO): NO